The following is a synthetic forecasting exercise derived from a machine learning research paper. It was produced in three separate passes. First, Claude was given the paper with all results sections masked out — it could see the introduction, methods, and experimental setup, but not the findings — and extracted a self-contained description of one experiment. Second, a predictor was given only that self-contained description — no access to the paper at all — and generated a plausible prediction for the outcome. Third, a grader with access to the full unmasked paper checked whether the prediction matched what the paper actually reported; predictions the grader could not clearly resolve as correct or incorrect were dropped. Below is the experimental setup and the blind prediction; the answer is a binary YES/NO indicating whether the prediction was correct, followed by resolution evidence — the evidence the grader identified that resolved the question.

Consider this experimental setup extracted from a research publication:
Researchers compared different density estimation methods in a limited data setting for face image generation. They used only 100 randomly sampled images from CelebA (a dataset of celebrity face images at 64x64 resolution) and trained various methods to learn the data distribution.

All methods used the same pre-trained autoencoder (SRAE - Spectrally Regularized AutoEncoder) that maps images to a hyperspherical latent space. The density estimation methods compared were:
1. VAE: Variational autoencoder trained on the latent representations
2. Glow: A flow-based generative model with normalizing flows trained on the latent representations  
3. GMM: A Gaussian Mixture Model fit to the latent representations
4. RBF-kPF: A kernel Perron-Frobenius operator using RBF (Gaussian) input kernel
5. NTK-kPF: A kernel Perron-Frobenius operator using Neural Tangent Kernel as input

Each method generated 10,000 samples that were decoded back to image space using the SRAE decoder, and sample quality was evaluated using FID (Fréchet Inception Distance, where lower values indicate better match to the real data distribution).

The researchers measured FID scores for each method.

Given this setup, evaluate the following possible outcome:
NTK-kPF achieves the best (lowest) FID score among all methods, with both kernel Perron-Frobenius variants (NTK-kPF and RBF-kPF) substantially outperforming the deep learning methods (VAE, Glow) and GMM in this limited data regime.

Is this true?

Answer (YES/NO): NO